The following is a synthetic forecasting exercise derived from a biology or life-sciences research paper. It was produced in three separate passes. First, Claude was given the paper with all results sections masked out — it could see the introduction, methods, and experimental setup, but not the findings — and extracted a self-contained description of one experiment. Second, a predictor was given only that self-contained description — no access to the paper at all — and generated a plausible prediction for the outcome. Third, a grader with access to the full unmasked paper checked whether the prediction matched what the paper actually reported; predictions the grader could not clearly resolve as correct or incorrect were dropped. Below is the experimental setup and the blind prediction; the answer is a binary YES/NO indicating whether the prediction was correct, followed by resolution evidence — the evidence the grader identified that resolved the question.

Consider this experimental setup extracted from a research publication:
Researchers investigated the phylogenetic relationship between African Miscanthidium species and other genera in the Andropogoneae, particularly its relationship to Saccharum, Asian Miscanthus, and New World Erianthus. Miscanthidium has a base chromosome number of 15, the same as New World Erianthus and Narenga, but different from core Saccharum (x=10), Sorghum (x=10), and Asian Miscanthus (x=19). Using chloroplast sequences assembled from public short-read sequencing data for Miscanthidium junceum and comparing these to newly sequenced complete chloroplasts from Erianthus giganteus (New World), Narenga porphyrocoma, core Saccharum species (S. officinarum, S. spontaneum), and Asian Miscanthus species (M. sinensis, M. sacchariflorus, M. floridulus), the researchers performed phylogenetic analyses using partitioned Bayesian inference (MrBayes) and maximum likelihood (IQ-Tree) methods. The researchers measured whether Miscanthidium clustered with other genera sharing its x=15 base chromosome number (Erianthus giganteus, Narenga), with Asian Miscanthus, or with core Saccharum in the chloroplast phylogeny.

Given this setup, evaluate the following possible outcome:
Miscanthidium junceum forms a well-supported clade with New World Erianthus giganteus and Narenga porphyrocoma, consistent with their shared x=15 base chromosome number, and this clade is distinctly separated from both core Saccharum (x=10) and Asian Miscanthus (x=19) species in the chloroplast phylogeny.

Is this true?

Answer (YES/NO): NO